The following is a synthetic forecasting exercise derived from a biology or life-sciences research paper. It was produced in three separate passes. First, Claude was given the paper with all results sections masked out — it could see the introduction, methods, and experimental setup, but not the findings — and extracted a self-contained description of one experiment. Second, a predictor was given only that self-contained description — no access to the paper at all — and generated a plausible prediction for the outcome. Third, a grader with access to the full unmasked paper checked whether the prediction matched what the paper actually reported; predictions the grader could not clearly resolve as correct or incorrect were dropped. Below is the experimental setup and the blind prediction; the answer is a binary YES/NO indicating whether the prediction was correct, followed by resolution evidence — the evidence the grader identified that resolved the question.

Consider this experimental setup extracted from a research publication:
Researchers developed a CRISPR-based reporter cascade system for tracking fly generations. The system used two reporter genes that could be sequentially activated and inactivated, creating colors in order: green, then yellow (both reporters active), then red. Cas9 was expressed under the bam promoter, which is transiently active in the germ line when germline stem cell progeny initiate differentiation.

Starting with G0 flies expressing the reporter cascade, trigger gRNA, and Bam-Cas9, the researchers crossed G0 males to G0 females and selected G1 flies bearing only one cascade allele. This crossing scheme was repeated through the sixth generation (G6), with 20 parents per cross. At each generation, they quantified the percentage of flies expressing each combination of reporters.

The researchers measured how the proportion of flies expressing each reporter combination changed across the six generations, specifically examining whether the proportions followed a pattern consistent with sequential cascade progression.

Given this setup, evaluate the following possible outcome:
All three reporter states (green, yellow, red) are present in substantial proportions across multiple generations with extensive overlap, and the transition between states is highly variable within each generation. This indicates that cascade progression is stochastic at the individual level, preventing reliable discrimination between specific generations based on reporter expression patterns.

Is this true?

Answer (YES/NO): NO